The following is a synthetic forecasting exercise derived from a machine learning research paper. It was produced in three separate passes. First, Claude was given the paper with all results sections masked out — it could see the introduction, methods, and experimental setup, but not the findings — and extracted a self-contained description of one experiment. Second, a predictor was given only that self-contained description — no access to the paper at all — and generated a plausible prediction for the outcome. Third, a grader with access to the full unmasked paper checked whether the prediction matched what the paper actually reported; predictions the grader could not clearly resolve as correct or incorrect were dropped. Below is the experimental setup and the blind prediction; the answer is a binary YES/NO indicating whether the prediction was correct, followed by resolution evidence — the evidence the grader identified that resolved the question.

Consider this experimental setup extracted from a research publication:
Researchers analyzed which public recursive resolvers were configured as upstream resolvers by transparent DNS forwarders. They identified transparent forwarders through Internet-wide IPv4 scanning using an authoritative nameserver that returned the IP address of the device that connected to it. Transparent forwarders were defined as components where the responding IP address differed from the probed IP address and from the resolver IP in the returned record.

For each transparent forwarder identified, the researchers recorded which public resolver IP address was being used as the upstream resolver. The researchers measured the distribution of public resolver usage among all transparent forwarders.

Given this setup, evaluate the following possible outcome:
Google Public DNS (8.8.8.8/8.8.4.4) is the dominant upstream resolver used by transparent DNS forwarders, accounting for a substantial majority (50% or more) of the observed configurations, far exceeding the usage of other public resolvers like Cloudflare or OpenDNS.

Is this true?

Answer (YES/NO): YES